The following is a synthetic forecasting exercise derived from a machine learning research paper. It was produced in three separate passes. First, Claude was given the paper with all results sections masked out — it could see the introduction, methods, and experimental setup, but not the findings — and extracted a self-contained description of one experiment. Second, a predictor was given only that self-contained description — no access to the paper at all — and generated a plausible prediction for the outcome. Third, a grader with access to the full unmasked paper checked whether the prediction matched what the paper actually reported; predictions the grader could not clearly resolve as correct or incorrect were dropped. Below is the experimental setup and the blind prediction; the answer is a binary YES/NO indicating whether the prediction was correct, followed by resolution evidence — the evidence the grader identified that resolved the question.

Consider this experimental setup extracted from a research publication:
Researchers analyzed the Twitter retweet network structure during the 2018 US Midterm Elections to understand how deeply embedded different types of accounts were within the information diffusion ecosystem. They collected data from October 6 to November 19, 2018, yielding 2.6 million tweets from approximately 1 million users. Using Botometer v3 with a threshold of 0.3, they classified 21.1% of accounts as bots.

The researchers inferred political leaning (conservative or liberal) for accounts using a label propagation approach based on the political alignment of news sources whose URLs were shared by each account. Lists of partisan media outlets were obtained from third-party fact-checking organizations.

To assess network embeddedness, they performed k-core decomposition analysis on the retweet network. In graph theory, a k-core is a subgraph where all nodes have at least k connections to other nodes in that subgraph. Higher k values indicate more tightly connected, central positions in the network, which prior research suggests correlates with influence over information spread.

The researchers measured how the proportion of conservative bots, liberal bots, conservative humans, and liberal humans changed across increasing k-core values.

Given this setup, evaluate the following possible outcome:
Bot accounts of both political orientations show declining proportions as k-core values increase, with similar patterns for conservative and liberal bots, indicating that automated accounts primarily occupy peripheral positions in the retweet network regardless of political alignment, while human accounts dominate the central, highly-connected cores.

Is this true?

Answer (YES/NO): NO